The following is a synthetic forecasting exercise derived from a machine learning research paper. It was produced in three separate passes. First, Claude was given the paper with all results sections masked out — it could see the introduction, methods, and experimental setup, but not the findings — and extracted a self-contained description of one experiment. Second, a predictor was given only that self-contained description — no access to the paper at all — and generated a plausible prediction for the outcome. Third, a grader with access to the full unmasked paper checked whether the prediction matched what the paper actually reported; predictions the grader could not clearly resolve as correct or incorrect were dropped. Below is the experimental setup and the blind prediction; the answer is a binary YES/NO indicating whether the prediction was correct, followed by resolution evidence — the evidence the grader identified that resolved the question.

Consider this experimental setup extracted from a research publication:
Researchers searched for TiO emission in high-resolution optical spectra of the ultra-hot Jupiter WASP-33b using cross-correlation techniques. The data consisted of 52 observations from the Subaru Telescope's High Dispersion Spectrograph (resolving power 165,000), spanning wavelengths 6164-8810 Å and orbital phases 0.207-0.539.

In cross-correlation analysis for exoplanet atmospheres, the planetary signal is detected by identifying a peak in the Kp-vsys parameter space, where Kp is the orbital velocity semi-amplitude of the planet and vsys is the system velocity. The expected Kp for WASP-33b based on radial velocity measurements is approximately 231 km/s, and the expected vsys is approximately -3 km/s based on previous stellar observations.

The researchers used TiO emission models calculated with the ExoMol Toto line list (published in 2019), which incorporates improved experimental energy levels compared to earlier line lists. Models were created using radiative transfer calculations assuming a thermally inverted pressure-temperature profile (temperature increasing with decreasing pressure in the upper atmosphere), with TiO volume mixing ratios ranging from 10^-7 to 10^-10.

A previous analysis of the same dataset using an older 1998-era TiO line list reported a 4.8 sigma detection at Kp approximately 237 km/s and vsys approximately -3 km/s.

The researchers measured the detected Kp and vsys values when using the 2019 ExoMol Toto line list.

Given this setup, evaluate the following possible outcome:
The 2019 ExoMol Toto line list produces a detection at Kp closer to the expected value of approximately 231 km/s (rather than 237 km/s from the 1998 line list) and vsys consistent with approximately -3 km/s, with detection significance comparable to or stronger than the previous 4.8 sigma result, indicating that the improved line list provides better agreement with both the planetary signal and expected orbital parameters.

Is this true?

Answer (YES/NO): NO